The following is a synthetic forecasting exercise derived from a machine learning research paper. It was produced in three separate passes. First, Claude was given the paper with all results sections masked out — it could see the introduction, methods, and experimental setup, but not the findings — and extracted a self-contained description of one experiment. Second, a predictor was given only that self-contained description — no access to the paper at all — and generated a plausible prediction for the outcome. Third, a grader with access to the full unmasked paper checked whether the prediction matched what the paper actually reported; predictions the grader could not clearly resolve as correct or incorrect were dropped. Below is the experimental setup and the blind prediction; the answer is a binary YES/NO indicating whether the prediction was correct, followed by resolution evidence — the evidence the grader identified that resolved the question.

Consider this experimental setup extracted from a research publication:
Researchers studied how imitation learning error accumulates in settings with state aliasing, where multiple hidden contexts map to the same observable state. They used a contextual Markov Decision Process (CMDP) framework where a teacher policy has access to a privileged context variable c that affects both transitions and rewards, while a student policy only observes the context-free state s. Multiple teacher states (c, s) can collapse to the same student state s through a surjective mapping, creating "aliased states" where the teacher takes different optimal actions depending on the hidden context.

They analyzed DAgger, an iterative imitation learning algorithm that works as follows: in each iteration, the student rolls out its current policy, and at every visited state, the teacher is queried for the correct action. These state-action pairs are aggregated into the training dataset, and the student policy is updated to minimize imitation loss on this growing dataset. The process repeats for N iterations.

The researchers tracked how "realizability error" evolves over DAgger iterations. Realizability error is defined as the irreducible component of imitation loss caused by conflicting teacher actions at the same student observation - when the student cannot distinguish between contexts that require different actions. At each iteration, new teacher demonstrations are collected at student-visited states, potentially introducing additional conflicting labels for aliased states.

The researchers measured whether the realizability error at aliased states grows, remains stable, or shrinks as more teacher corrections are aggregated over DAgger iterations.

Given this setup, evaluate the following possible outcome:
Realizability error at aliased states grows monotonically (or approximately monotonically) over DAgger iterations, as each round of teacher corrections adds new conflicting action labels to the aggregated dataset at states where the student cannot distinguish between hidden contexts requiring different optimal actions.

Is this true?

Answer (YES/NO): YES